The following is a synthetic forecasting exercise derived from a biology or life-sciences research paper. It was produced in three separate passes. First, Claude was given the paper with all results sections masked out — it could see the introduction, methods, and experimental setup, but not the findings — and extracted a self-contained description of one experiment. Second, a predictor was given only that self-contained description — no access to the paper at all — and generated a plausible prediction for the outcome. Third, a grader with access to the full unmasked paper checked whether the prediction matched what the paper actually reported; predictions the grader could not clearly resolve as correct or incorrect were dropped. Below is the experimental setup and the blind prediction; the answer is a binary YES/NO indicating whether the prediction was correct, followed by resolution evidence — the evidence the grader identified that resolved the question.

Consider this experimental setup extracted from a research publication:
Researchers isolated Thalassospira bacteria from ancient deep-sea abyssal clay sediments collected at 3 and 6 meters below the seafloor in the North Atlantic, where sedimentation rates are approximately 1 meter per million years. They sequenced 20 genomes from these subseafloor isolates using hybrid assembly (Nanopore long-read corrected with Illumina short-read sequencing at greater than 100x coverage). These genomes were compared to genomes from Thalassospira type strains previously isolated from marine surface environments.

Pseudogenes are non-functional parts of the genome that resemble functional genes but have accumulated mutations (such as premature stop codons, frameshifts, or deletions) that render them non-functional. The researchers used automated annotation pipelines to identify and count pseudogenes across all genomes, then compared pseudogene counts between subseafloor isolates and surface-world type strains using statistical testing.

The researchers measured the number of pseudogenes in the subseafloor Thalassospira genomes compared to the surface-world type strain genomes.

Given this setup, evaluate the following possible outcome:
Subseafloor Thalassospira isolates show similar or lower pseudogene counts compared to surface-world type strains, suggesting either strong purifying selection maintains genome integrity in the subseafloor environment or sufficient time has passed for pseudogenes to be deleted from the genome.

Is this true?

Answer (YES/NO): NO